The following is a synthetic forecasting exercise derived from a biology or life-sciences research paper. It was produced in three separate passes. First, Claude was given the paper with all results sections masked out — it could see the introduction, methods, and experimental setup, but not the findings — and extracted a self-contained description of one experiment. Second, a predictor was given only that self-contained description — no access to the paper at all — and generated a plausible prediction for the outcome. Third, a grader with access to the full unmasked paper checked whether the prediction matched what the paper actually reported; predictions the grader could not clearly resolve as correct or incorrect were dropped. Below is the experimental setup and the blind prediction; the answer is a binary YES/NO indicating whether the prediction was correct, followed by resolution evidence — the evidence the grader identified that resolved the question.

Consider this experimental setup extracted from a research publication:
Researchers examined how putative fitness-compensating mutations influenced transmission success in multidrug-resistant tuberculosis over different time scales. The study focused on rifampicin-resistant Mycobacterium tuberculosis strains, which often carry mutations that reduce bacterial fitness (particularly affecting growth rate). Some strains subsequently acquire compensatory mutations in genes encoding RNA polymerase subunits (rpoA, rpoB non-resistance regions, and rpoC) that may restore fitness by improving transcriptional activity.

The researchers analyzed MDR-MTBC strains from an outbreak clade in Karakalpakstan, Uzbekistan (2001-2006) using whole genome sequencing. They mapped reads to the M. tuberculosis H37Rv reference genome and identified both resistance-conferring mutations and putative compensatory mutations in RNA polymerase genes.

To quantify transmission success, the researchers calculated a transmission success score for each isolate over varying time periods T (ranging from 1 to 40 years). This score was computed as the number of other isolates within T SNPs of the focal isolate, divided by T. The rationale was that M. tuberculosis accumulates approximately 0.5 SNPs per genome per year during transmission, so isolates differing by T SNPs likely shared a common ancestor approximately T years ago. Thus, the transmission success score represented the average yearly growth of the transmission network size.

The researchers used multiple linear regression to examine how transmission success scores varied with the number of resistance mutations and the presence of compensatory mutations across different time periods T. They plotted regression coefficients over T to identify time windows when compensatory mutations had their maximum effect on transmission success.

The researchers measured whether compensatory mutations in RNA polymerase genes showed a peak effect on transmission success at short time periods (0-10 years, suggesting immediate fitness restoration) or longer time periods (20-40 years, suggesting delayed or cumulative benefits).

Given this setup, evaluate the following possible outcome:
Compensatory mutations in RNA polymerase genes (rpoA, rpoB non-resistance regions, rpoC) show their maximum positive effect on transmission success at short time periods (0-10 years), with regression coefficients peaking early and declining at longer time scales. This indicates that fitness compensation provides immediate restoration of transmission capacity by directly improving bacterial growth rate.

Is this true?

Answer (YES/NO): NO